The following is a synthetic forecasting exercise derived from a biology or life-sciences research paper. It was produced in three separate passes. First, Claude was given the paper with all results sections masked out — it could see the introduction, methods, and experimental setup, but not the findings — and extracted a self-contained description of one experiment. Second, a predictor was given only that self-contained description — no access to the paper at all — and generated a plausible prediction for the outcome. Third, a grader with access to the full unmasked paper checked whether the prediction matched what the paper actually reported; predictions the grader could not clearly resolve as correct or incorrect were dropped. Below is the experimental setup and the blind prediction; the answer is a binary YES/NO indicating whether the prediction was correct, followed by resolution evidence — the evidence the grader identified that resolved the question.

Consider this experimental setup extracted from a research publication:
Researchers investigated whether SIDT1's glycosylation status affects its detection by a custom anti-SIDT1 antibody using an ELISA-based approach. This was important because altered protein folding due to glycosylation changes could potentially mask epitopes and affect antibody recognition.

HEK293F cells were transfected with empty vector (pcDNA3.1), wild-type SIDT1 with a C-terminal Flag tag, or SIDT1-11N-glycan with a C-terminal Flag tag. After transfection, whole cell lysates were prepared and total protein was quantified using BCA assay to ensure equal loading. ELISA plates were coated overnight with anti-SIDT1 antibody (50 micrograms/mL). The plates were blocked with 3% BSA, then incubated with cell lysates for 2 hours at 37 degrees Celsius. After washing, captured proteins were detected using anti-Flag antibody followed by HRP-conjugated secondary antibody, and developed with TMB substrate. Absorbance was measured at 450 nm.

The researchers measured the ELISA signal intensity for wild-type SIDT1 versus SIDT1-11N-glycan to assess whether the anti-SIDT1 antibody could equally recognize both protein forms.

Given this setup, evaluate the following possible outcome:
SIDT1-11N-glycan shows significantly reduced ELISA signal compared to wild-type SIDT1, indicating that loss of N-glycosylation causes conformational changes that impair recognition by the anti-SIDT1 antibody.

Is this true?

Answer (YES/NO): NO